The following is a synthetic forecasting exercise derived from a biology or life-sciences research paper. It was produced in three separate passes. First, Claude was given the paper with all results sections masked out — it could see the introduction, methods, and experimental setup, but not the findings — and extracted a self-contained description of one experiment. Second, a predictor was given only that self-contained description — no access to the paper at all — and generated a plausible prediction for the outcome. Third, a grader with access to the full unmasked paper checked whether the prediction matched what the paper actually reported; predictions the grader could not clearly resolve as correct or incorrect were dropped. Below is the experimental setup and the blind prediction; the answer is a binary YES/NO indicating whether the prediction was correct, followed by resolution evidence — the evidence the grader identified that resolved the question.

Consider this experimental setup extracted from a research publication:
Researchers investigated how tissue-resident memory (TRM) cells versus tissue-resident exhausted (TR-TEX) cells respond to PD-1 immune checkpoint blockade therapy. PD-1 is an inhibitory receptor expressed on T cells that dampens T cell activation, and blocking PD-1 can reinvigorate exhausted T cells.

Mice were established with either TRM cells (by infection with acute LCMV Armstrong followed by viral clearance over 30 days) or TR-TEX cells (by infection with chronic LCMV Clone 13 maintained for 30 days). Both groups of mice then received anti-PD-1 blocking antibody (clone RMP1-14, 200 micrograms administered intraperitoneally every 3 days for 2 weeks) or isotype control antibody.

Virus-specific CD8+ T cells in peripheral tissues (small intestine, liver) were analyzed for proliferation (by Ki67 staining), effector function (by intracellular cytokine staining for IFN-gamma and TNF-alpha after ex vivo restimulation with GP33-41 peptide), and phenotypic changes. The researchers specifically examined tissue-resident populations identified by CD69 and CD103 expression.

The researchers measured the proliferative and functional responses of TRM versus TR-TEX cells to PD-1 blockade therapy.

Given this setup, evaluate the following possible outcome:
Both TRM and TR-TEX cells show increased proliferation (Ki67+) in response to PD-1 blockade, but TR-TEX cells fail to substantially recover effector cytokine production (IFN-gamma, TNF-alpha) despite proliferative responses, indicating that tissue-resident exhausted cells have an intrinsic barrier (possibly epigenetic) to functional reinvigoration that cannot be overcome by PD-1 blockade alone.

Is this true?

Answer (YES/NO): NO